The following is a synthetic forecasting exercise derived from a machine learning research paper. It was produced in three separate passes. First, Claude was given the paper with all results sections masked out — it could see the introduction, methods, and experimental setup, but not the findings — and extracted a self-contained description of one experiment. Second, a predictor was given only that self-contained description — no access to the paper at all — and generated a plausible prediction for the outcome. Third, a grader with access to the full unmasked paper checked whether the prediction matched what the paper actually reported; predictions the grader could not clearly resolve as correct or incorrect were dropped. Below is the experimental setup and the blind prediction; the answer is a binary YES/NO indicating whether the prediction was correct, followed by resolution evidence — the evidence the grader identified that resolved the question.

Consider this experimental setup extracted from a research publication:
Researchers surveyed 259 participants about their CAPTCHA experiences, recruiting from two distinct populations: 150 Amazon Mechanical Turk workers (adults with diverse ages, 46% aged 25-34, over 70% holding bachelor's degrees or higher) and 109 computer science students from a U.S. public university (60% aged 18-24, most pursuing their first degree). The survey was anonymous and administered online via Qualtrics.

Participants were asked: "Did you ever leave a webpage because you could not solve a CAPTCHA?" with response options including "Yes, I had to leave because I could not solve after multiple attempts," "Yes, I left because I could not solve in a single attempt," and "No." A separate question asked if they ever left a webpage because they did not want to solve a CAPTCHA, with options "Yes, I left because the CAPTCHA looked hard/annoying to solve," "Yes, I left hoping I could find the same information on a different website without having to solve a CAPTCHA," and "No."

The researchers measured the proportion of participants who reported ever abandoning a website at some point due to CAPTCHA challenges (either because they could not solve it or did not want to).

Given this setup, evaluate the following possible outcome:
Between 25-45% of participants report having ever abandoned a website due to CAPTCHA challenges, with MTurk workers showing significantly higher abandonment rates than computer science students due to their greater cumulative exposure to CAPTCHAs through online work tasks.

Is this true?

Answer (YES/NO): NO